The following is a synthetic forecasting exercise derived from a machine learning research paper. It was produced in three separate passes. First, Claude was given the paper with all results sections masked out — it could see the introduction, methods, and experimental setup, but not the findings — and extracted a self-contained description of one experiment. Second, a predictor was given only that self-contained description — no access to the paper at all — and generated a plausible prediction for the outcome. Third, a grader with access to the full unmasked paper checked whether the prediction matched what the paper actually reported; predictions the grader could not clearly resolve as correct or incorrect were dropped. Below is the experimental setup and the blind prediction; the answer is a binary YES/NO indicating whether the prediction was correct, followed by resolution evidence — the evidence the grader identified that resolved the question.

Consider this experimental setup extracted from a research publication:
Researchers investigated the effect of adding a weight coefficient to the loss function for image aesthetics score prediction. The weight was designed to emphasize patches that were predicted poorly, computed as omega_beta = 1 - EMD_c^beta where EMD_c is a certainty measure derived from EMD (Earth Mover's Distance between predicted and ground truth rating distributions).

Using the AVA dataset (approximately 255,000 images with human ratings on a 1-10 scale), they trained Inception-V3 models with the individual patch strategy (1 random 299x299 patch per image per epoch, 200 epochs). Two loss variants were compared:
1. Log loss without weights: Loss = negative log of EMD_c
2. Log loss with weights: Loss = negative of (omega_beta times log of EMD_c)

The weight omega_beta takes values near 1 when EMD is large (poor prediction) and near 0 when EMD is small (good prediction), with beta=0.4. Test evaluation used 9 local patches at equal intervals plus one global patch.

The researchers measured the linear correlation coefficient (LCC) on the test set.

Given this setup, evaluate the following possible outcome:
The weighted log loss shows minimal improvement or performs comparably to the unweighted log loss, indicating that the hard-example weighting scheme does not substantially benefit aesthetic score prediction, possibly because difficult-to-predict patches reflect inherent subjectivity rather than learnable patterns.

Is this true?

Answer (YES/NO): NO